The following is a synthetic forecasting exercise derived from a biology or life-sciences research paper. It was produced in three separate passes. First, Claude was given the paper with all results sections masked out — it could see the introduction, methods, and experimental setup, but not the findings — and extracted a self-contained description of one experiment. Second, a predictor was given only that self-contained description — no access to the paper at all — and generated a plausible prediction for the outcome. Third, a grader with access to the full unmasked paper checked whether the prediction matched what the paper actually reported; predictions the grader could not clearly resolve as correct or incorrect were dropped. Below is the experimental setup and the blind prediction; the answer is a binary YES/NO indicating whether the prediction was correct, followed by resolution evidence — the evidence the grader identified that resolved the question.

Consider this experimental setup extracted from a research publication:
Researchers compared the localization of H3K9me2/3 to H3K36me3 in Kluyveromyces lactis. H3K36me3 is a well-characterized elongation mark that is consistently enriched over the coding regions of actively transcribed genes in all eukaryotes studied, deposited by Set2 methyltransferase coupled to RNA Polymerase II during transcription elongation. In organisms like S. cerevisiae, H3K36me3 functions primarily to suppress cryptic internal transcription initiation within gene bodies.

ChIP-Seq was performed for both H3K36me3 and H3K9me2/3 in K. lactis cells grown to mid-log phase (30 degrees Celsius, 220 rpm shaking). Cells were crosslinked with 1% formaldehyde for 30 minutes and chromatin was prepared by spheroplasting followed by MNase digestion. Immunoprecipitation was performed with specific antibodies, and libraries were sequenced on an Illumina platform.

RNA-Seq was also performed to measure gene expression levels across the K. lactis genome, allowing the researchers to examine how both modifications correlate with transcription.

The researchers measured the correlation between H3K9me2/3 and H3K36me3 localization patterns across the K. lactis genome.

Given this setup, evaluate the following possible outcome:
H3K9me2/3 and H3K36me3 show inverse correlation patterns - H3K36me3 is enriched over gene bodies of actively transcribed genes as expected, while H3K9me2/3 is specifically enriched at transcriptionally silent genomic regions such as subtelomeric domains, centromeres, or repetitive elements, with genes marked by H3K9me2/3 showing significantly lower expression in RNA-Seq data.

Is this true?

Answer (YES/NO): NO